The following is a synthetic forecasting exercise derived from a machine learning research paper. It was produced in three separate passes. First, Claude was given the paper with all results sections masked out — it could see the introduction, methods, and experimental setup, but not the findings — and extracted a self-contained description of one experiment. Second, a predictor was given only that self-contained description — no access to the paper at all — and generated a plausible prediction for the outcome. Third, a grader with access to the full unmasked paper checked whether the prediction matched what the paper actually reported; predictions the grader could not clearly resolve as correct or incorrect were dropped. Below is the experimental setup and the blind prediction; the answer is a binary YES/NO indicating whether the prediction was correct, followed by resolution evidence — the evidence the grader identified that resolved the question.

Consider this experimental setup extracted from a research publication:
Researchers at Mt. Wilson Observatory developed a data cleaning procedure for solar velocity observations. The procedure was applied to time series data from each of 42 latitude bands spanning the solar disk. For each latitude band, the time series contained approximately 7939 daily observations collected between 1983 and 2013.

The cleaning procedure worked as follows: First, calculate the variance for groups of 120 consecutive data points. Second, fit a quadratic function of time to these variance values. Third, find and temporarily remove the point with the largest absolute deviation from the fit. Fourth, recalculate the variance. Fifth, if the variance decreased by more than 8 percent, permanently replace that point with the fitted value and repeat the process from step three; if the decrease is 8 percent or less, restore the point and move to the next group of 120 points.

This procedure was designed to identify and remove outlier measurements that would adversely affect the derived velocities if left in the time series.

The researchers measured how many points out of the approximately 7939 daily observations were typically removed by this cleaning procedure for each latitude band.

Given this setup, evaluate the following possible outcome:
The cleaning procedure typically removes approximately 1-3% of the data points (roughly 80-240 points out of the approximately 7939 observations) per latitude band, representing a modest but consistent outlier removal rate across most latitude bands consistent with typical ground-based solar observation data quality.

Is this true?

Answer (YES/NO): NO